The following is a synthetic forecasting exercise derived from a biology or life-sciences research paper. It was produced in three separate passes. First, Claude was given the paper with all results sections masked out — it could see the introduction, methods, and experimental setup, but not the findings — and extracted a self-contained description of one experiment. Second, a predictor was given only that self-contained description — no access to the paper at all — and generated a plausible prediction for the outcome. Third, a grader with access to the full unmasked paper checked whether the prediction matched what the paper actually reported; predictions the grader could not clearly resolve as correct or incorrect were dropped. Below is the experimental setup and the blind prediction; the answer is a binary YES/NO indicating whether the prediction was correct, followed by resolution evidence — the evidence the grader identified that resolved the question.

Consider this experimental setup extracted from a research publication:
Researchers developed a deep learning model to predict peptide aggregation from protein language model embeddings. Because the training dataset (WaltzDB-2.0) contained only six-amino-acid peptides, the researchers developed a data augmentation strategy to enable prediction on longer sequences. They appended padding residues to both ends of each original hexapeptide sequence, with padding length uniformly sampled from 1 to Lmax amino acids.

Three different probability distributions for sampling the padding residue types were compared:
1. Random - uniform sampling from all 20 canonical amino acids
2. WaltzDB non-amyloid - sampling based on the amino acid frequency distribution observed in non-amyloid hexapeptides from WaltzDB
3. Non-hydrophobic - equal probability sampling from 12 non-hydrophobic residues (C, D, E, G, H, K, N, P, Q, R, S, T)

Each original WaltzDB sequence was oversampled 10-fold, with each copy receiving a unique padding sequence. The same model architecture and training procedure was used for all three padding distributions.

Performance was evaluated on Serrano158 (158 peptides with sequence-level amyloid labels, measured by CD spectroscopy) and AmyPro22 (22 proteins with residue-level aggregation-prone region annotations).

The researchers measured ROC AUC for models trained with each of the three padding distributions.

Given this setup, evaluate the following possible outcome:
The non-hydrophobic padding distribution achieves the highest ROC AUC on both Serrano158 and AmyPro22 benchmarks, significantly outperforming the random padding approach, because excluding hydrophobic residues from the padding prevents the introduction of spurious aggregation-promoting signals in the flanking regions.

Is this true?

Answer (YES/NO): YES